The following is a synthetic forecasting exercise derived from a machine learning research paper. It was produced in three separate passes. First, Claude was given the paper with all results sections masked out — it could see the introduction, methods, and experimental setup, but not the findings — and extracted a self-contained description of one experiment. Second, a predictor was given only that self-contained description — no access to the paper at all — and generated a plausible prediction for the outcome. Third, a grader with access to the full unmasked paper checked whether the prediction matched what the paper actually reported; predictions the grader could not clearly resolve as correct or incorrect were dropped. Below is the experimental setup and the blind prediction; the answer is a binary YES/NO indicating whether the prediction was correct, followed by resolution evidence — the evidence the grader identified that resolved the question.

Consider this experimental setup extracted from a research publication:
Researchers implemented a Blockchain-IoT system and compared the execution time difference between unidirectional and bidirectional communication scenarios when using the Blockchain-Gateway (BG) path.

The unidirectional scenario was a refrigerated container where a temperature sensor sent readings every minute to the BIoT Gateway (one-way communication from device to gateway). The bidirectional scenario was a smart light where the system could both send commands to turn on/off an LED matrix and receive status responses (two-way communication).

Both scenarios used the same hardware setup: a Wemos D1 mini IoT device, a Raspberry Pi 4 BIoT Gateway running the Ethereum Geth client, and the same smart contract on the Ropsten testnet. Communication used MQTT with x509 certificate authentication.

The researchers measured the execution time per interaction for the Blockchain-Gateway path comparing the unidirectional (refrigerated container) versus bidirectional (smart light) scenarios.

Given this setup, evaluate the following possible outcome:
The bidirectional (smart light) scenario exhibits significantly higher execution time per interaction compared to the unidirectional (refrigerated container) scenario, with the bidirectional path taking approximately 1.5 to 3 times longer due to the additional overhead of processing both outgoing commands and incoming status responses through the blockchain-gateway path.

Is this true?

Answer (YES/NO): YES